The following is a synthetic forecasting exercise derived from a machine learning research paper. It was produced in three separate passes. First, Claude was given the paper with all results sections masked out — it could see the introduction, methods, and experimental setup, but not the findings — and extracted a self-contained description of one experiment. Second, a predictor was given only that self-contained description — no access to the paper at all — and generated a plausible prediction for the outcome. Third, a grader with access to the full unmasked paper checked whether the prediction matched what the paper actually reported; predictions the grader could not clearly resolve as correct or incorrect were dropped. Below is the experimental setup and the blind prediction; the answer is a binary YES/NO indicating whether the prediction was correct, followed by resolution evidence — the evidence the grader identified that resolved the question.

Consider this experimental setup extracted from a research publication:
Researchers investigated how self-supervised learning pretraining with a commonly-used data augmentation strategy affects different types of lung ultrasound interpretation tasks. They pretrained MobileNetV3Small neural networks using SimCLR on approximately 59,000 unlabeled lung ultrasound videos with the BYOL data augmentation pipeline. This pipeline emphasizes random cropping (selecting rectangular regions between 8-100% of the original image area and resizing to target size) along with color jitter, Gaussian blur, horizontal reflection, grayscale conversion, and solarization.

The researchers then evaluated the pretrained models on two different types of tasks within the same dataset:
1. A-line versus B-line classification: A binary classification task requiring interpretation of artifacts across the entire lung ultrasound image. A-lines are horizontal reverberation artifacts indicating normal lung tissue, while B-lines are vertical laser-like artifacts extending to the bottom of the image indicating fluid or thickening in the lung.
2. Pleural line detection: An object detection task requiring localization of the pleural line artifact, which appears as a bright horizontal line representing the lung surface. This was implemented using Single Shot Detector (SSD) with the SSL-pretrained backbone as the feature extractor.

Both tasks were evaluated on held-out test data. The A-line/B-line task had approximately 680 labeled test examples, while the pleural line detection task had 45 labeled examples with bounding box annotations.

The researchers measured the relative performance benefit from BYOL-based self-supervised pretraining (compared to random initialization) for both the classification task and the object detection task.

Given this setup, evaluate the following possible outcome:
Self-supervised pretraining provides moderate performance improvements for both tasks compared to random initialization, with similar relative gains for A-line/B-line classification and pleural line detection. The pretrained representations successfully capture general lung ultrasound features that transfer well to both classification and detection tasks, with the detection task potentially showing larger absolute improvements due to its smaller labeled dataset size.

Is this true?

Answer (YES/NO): NO